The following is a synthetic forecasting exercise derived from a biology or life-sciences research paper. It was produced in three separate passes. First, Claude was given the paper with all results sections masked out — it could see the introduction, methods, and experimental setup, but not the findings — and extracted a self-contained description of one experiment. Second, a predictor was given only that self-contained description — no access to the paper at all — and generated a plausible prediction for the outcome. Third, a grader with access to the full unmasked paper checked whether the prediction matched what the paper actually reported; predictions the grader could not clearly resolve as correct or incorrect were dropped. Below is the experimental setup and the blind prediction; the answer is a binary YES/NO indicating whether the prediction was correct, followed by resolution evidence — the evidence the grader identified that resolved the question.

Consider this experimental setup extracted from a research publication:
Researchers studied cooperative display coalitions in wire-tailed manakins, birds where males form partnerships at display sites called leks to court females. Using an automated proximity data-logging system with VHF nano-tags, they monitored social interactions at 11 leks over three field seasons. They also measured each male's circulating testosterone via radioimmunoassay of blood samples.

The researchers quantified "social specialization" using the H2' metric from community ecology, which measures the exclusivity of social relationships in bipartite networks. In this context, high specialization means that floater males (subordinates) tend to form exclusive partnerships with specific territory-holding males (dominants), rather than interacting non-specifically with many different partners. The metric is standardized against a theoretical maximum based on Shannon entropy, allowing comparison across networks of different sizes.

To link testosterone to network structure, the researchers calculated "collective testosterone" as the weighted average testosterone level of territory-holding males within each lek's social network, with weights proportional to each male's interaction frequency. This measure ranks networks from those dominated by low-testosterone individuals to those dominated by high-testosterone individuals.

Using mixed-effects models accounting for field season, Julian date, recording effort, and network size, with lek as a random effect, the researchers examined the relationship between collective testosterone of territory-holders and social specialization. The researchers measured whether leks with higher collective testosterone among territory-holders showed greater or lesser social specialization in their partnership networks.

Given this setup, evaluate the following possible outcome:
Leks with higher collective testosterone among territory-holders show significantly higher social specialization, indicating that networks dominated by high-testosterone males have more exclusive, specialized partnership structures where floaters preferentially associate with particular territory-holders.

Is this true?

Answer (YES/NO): NO